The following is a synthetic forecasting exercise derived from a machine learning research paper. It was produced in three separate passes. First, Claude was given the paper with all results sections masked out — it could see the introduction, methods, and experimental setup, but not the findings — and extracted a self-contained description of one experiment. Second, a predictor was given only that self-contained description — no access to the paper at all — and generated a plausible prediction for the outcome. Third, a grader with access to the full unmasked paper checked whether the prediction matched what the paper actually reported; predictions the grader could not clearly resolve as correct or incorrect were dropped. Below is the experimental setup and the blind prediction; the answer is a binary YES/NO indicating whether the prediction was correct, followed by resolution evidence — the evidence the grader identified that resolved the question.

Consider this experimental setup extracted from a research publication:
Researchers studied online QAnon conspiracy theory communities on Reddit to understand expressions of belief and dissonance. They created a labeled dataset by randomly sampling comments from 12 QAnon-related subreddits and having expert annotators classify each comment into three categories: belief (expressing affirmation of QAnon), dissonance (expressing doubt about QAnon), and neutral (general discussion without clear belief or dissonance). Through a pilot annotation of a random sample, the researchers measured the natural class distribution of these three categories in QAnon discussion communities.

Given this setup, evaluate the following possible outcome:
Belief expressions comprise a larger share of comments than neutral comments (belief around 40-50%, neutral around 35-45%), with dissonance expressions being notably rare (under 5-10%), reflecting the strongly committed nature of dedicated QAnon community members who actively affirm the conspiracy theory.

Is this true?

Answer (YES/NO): NO